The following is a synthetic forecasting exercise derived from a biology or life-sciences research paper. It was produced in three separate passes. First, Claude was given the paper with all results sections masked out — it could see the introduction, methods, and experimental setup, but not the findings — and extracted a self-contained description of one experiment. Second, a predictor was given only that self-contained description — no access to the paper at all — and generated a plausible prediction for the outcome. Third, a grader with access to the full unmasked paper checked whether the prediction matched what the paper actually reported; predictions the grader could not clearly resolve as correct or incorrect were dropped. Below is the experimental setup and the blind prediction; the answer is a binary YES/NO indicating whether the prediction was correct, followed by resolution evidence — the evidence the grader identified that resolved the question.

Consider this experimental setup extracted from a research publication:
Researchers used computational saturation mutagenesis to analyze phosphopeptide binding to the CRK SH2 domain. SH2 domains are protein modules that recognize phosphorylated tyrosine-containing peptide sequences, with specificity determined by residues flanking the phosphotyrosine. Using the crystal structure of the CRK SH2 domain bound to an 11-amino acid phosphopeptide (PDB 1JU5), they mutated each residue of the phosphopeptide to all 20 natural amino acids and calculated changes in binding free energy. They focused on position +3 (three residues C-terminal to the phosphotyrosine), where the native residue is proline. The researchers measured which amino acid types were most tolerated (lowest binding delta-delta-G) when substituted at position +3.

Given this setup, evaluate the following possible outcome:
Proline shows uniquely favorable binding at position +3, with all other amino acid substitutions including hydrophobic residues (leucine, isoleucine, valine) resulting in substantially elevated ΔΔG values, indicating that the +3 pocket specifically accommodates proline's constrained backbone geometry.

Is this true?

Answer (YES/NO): NO